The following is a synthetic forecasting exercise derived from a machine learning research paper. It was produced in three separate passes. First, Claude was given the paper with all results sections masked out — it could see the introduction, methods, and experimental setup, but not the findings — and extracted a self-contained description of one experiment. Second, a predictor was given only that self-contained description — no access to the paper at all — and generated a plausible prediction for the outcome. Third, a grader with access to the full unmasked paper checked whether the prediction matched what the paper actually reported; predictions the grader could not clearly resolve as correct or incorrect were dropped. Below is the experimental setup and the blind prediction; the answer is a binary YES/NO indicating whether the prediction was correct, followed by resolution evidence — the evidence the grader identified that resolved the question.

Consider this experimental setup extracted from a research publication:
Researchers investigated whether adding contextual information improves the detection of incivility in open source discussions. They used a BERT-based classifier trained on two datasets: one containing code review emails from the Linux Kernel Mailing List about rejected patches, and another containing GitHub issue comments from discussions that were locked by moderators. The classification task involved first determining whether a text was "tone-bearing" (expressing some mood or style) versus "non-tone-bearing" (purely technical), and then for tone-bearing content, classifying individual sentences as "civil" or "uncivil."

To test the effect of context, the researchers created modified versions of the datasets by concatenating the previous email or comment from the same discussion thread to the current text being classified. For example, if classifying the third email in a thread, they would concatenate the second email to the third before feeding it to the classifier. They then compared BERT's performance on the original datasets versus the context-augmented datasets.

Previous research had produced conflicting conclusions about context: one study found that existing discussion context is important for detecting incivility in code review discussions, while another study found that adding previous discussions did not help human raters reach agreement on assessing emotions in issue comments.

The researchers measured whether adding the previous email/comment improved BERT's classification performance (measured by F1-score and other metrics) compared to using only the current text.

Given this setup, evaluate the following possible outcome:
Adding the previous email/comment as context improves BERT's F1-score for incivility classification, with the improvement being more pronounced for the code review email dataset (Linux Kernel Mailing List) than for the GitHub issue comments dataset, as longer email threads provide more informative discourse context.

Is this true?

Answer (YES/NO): NO